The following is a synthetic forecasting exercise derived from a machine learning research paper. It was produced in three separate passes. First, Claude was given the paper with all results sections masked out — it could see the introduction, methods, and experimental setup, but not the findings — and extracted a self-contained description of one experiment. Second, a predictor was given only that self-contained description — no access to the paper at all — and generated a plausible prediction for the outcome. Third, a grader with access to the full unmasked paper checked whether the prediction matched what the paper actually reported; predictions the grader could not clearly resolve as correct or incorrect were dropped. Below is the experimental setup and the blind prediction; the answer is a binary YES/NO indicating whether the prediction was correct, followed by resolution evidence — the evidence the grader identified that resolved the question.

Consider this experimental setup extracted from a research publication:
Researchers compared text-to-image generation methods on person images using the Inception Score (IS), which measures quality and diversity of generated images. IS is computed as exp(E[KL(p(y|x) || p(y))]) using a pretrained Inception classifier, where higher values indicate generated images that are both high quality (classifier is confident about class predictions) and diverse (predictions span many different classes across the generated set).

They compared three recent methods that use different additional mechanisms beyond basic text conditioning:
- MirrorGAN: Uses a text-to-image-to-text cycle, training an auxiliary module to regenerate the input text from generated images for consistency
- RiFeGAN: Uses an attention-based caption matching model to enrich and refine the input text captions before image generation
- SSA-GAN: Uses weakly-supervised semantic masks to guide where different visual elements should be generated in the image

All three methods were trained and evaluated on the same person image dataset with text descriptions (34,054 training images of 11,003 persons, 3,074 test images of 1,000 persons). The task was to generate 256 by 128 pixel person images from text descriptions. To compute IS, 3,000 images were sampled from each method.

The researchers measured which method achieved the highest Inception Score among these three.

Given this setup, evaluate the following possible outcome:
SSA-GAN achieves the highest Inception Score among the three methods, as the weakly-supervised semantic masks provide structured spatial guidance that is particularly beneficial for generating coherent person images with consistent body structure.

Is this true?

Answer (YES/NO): NO